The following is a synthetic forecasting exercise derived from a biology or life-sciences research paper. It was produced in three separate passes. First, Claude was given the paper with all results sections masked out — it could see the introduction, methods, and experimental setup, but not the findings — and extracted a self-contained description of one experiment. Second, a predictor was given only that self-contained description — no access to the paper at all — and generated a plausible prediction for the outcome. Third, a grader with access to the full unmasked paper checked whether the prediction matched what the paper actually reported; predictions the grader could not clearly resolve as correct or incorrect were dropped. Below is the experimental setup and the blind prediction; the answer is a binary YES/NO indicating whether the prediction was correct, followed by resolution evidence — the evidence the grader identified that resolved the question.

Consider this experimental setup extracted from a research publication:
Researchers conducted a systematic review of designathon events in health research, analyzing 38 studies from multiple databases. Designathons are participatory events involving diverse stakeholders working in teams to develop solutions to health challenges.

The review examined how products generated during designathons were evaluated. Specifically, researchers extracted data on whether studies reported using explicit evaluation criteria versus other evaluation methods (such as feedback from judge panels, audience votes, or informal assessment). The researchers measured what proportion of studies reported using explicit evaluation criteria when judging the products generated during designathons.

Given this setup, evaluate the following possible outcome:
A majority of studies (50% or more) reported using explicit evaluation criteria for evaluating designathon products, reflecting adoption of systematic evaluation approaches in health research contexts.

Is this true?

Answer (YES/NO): YES